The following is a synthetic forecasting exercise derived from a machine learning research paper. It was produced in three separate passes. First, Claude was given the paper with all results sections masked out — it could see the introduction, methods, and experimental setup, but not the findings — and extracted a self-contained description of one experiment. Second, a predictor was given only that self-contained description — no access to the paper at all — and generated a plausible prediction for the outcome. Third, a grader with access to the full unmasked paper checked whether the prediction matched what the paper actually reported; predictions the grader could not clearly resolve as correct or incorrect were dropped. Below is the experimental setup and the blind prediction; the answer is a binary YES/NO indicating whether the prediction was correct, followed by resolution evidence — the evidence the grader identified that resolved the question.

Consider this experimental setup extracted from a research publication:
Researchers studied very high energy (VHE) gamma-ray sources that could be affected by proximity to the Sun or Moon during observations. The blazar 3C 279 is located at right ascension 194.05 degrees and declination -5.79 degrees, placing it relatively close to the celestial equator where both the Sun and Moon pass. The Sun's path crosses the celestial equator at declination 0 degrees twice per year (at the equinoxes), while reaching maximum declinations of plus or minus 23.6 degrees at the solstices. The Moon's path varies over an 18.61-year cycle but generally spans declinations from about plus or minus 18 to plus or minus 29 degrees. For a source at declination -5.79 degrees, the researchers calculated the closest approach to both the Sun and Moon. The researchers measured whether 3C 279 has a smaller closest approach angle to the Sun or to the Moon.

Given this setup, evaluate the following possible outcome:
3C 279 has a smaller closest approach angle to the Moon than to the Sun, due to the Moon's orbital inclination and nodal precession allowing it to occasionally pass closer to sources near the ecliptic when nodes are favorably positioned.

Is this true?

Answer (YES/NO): YES